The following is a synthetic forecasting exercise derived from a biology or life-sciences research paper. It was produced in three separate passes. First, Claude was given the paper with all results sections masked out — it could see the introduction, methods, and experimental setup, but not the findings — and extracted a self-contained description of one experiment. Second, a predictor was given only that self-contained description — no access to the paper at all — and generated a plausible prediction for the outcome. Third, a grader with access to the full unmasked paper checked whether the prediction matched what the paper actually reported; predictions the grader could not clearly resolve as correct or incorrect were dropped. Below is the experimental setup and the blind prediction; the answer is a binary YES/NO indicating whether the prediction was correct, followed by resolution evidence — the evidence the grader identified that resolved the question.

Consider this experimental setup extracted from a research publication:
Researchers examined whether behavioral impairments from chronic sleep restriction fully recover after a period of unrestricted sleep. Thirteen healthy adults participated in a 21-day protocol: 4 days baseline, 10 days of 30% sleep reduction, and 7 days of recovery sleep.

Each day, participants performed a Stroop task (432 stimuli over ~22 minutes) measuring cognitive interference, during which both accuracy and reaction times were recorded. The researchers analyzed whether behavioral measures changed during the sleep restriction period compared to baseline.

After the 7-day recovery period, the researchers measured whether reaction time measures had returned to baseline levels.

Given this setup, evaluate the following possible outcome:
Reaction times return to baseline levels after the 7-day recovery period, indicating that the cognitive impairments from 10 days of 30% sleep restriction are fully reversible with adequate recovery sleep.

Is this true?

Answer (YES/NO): YES